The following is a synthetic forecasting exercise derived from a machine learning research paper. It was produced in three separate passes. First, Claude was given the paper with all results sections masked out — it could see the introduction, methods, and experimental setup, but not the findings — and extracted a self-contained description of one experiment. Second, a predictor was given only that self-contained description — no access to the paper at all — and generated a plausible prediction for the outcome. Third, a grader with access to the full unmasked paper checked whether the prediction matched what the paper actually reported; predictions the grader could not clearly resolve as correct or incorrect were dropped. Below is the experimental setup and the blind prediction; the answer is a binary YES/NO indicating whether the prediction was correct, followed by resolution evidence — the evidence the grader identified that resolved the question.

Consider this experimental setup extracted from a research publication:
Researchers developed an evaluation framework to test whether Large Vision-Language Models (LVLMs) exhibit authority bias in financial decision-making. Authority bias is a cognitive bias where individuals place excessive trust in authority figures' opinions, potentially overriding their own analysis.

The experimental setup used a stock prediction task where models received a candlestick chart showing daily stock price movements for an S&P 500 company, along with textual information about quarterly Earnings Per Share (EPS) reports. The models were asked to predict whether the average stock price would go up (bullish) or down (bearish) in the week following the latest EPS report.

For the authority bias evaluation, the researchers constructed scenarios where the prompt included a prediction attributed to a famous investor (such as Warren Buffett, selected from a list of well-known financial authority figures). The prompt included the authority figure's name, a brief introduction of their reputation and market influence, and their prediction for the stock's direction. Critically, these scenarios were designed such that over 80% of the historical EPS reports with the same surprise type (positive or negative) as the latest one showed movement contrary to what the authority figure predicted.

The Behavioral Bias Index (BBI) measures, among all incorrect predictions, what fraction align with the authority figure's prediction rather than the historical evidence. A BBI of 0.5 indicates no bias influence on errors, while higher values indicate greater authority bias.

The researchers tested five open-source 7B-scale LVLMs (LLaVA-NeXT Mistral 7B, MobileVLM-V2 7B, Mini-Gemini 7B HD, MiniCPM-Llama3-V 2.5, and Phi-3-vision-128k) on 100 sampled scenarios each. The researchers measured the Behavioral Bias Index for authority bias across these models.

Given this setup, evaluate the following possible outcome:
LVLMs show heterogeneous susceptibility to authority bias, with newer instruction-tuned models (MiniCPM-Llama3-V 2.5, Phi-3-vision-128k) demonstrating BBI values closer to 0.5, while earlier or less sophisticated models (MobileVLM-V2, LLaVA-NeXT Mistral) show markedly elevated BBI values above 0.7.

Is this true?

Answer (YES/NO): NO